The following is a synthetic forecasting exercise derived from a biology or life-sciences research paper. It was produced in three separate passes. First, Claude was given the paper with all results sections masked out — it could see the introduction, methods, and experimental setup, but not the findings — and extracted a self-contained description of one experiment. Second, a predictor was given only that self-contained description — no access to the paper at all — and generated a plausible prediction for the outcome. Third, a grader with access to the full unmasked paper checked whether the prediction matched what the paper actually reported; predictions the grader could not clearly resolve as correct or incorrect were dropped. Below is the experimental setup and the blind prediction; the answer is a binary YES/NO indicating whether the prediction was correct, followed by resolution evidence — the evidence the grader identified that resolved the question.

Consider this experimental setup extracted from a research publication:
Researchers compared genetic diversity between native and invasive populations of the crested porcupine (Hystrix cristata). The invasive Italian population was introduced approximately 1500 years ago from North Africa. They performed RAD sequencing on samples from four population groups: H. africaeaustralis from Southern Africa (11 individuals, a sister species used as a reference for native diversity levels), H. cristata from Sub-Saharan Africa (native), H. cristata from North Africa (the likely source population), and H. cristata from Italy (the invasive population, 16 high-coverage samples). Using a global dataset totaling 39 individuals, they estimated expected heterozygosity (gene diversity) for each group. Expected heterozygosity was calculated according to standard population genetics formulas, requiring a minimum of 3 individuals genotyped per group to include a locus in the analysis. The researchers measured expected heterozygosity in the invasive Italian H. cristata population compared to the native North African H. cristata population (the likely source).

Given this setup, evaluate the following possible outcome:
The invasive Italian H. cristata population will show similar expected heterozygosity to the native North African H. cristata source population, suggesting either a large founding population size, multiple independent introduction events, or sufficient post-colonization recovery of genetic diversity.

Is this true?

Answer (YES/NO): YES